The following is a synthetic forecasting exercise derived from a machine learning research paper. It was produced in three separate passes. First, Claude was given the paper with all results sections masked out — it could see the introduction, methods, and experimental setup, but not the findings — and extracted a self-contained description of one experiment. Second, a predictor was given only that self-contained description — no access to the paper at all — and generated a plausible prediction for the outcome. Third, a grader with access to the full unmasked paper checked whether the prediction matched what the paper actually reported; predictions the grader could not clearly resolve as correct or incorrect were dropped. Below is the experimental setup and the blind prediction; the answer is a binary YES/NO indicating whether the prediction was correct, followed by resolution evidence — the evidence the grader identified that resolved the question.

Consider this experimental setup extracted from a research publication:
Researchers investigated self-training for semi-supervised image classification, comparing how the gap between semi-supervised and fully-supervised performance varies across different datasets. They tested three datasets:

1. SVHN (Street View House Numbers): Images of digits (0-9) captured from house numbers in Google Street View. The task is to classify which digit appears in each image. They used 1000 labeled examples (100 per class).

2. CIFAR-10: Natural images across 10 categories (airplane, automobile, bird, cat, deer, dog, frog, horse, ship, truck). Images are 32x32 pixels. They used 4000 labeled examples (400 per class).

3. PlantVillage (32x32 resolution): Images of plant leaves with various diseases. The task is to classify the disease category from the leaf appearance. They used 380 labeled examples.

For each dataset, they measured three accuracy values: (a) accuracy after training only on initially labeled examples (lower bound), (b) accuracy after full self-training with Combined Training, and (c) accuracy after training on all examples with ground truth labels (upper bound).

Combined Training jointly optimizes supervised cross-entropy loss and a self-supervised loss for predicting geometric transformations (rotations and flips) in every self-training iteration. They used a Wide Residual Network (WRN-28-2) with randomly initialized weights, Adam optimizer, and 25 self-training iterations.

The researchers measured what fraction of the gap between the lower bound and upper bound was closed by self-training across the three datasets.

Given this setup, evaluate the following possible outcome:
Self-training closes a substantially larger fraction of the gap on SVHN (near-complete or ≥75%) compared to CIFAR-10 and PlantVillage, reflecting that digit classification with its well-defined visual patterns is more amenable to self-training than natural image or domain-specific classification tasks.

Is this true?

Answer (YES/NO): NO